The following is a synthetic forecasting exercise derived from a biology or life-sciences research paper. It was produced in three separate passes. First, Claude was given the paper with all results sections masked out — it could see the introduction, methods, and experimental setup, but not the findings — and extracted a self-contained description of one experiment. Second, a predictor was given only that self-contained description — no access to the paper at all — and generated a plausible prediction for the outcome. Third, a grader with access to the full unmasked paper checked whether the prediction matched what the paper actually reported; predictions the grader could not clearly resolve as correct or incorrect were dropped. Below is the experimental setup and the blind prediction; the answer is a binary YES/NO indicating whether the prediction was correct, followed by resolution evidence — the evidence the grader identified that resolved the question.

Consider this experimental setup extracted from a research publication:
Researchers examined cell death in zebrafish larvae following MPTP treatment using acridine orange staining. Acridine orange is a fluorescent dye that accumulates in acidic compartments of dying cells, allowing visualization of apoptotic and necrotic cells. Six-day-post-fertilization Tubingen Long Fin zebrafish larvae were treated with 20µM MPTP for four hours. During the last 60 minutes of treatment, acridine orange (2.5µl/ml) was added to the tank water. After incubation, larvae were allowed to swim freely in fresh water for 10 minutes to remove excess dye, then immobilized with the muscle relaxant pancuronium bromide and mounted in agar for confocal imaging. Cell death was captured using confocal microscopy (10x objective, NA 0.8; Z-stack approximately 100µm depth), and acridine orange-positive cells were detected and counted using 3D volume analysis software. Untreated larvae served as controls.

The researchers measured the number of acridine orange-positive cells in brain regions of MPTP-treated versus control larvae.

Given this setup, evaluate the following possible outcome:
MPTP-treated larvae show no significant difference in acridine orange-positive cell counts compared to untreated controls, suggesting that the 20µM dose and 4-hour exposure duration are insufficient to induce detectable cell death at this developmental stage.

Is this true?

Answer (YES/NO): NO